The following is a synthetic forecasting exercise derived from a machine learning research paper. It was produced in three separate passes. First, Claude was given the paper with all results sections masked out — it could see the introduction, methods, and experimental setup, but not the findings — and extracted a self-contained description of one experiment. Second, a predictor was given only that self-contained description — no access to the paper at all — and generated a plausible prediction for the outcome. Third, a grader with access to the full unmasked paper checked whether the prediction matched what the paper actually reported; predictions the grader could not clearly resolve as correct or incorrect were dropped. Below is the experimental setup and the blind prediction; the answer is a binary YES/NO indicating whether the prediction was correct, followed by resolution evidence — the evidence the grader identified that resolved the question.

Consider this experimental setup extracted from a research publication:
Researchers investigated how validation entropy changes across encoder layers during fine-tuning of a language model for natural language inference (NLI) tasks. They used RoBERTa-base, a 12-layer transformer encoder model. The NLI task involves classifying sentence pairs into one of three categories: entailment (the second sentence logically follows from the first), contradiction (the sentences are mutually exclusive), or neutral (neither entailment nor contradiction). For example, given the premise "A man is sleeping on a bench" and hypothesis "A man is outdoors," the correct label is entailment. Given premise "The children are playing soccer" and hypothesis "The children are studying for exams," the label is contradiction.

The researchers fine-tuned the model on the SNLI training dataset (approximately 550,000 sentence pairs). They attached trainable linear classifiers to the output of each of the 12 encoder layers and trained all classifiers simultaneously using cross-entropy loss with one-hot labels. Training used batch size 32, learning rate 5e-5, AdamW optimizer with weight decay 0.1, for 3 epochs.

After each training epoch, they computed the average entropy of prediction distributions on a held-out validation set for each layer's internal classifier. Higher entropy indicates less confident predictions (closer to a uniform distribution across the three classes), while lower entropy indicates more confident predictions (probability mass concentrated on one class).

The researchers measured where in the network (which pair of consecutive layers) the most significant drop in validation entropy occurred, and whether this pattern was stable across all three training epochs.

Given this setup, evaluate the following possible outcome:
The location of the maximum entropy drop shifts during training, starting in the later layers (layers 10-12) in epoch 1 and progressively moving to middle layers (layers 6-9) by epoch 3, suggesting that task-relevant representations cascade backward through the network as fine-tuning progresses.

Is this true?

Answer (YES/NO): NO